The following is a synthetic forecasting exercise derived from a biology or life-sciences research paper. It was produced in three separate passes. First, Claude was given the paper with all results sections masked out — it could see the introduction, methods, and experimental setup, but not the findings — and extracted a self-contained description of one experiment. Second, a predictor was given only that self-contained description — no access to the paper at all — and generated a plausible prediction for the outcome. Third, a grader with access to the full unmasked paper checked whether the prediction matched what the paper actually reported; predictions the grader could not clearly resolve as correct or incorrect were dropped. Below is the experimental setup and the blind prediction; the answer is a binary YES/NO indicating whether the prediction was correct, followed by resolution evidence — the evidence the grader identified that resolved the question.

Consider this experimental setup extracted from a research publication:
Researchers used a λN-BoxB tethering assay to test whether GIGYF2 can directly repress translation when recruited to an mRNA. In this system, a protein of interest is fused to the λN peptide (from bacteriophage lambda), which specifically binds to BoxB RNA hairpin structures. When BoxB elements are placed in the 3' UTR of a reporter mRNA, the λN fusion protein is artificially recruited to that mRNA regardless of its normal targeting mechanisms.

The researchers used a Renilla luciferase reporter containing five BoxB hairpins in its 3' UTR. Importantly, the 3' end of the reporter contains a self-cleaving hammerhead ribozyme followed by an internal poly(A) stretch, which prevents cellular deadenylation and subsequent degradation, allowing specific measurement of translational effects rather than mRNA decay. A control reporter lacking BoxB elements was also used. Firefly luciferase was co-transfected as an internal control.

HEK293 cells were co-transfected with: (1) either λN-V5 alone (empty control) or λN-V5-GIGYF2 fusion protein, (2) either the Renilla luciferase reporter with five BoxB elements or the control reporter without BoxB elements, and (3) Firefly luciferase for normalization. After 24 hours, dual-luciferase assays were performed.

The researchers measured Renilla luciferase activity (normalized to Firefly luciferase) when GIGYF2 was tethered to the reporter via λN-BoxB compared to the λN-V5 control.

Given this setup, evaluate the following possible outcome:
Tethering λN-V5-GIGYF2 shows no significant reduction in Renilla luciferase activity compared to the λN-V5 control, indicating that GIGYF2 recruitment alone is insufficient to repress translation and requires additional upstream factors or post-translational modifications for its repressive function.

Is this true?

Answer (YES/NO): NO